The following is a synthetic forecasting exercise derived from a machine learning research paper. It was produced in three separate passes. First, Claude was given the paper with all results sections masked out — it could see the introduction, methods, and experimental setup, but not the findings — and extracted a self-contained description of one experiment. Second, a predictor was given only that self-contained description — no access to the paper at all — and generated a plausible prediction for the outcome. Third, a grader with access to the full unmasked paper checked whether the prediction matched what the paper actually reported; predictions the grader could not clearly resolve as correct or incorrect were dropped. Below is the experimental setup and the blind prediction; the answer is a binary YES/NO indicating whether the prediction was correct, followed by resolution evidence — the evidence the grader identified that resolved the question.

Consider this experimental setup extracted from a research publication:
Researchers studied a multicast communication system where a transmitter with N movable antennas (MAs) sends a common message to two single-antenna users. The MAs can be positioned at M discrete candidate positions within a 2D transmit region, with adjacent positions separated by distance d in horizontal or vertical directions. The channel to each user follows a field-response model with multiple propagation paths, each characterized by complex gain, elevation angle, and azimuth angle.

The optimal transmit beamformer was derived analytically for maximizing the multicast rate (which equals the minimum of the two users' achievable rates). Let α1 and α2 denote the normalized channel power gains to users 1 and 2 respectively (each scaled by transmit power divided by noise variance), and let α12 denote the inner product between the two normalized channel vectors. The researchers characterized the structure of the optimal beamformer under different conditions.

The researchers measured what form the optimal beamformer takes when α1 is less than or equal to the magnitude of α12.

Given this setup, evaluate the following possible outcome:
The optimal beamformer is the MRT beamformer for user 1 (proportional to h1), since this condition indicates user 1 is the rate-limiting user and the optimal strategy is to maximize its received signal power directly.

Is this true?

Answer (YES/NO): YES